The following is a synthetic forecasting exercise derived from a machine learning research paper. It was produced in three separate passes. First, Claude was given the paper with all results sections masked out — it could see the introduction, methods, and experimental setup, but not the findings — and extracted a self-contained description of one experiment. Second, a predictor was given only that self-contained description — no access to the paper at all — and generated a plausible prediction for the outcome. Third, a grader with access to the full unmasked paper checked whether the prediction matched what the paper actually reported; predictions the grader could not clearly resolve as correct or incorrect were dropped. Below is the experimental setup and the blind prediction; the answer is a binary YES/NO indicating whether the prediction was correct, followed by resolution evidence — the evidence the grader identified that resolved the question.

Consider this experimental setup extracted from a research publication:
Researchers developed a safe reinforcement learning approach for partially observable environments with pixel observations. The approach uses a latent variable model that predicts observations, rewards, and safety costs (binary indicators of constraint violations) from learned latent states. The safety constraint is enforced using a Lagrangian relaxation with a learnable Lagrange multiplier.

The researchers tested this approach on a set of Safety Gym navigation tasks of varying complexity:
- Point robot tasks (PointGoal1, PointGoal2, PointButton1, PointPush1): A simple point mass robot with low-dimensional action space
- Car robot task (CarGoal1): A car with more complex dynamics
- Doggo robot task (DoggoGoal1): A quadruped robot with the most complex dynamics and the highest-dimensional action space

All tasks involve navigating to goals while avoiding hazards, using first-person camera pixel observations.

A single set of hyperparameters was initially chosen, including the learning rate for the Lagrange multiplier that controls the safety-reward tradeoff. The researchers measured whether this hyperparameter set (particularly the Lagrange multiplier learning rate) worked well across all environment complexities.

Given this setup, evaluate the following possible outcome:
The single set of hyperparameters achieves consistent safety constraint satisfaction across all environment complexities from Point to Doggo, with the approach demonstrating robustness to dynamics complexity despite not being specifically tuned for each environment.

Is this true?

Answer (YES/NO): NO